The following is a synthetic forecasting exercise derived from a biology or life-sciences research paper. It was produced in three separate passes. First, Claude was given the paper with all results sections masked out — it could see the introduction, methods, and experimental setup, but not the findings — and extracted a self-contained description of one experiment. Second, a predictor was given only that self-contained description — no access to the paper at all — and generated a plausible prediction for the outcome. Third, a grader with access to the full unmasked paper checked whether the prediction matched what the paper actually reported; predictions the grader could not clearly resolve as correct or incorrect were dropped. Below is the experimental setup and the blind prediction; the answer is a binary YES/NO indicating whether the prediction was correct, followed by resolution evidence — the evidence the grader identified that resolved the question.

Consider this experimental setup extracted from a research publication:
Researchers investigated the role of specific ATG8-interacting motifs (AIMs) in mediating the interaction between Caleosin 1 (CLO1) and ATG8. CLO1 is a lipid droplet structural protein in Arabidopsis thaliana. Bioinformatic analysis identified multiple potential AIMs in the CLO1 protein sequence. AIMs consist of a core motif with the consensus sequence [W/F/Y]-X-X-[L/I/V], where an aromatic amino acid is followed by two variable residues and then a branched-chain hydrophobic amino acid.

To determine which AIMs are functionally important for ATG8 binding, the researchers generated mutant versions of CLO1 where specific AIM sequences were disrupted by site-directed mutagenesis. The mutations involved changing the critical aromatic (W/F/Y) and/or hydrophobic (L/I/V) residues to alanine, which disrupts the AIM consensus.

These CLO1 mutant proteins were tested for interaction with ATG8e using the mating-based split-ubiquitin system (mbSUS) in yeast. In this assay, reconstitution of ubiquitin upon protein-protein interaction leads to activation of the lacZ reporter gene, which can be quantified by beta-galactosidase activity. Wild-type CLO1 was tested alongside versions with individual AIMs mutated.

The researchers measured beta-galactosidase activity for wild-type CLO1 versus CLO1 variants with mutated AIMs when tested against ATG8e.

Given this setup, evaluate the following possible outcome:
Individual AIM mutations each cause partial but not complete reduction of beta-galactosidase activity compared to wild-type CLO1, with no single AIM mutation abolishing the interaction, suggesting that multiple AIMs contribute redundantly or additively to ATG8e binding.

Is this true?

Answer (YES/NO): NO